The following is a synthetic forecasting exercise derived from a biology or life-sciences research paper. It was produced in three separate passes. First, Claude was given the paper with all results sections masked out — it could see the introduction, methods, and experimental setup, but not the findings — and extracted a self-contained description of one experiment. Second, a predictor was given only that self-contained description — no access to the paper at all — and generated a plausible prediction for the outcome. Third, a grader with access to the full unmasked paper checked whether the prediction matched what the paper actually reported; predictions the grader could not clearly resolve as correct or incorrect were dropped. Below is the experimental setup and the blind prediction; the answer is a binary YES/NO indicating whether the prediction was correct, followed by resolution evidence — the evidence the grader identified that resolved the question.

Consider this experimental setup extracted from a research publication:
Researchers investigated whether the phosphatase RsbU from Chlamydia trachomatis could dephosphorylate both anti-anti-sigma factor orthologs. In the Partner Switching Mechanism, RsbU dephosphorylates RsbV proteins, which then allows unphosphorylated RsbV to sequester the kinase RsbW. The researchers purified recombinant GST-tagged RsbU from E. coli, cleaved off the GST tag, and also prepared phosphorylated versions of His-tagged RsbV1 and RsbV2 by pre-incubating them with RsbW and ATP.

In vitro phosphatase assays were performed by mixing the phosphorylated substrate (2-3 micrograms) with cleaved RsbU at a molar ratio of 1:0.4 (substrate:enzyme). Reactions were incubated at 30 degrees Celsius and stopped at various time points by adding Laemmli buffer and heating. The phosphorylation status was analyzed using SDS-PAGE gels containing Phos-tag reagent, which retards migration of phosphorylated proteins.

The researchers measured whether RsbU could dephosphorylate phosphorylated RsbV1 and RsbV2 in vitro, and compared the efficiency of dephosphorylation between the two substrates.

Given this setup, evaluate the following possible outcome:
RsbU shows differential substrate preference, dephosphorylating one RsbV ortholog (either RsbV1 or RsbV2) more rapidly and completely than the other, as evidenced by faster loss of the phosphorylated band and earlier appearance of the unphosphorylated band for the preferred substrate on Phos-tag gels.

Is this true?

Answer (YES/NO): YES